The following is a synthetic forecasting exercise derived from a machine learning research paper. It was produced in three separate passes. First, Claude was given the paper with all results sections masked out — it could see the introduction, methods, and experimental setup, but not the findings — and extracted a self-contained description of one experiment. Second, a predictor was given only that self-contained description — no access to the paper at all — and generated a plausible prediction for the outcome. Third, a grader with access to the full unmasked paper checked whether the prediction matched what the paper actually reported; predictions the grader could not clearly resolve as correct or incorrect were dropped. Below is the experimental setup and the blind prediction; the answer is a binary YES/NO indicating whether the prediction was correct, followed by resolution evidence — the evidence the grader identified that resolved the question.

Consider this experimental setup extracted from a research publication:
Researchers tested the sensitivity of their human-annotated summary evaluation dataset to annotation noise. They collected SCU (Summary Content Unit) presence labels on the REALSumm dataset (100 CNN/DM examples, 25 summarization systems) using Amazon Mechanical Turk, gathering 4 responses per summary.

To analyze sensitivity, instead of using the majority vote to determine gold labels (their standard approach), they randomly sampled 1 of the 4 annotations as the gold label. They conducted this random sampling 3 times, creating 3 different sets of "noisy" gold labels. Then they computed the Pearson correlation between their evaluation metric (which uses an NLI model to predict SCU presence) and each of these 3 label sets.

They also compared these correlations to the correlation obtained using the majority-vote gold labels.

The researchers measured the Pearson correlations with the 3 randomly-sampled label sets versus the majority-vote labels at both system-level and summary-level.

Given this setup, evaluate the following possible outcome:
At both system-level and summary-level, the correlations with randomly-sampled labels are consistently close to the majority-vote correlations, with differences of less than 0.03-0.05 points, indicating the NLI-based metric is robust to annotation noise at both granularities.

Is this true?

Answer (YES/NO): YES